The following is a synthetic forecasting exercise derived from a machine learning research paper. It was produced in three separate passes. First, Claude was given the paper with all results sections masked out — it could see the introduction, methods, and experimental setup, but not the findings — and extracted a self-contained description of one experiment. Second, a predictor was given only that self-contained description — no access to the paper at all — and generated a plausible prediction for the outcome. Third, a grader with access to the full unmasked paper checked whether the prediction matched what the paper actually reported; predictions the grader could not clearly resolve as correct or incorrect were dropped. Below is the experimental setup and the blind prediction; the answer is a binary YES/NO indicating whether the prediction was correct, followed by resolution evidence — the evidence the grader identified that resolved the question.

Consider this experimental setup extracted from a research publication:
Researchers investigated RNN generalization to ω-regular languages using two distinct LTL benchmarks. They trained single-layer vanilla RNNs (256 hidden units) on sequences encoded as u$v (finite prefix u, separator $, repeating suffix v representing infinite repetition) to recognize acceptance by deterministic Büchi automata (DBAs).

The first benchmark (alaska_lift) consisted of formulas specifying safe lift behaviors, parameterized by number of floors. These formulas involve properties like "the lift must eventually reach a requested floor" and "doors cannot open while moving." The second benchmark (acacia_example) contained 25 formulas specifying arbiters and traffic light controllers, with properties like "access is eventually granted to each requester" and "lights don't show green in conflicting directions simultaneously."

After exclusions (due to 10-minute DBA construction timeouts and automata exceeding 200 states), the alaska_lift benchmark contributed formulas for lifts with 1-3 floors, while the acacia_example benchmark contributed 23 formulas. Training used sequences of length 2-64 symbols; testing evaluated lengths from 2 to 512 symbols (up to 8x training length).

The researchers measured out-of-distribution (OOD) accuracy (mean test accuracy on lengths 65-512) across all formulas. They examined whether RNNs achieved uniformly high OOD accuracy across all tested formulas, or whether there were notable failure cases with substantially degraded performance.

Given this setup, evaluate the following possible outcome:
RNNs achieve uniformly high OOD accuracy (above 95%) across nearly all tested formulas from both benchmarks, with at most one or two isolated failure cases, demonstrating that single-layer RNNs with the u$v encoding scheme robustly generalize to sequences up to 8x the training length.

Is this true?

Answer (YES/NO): YES